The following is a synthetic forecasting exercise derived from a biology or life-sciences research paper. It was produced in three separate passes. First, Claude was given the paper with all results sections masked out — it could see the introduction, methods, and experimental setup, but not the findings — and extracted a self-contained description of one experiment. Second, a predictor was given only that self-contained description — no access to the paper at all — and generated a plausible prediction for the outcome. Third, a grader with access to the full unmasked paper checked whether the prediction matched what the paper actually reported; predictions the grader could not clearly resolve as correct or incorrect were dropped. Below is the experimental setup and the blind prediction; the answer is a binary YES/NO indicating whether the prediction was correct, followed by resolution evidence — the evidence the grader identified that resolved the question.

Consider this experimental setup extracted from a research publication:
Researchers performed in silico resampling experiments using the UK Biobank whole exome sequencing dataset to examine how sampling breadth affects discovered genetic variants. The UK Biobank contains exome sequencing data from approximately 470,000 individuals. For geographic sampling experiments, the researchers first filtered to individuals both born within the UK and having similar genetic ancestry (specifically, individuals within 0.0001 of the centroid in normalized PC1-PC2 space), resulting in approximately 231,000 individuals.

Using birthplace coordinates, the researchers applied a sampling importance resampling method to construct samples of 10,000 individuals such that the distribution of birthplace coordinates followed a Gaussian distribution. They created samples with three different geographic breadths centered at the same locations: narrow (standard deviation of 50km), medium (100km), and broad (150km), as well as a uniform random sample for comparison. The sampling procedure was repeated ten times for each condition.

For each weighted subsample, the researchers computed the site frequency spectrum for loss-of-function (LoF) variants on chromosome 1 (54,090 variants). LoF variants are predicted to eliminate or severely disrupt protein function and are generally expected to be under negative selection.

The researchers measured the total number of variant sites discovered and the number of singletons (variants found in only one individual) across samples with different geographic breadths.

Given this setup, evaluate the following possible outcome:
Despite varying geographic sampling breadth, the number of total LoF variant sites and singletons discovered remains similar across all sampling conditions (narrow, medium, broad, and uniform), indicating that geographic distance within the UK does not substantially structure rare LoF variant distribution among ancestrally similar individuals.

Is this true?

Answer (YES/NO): NO